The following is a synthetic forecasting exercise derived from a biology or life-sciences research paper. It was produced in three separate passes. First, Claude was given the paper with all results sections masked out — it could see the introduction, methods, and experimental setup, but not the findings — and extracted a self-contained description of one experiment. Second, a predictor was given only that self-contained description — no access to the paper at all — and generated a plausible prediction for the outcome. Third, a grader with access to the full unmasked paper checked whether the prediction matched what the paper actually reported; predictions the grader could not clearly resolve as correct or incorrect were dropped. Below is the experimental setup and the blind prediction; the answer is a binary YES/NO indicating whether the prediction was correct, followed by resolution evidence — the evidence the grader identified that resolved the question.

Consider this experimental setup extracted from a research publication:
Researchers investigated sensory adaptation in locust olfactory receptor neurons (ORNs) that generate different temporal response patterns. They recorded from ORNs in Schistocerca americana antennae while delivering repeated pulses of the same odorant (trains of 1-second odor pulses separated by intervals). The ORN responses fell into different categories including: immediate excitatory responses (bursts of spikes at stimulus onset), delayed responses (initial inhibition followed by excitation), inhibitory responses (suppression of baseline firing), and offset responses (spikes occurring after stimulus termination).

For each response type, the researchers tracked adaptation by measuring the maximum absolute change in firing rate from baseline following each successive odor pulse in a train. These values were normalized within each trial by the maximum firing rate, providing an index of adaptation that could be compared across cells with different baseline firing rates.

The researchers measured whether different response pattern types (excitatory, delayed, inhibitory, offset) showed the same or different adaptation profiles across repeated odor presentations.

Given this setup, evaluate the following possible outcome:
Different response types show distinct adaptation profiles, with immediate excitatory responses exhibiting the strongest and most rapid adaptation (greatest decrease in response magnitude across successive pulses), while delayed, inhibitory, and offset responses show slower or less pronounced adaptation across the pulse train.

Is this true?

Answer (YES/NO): NO